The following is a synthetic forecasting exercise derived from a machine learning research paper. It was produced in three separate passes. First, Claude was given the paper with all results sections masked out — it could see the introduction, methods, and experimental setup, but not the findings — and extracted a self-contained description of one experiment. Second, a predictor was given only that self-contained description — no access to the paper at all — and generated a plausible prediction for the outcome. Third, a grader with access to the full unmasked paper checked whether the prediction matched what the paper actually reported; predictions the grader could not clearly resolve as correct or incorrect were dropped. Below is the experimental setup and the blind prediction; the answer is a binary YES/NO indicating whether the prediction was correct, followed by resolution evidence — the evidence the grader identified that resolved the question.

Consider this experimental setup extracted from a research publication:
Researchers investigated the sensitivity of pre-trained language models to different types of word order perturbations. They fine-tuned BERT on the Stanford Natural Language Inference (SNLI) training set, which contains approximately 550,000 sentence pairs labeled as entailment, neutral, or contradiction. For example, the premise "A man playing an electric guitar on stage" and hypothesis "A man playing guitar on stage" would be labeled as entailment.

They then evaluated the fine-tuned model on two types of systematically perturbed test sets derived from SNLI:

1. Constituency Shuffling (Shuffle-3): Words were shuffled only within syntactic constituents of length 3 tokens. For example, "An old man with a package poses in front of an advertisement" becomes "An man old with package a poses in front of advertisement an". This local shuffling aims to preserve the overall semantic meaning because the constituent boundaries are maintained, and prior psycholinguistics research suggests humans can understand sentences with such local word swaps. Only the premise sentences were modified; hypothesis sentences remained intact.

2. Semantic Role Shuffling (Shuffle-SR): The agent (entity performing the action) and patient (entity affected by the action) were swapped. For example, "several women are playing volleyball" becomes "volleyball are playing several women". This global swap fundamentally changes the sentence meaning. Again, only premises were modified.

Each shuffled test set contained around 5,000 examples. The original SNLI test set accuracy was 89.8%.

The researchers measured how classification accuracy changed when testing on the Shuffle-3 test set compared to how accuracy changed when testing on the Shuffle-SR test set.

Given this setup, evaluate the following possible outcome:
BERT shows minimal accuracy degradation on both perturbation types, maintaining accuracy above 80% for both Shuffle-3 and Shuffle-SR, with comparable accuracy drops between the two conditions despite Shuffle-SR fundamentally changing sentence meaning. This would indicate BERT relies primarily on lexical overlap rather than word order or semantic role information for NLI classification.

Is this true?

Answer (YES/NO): NO